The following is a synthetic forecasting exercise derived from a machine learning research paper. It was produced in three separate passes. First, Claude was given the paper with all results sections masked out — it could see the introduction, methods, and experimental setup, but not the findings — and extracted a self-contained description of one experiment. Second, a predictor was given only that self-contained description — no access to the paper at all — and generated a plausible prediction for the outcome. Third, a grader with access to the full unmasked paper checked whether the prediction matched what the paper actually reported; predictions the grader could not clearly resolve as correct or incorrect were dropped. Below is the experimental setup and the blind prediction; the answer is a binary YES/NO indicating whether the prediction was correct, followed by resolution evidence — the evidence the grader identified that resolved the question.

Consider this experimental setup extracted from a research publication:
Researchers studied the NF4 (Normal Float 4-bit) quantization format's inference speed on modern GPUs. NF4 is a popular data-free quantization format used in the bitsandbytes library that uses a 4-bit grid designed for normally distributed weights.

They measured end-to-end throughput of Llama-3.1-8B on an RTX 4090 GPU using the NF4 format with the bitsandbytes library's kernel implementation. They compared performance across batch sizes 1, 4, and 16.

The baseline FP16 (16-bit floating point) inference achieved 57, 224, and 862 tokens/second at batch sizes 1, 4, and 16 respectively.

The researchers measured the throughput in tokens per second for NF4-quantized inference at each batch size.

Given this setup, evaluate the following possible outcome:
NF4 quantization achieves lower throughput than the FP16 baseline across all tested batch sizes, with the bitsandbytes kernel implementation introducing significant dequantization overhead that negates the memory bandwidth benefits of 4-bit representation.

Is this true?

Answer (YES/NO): YES